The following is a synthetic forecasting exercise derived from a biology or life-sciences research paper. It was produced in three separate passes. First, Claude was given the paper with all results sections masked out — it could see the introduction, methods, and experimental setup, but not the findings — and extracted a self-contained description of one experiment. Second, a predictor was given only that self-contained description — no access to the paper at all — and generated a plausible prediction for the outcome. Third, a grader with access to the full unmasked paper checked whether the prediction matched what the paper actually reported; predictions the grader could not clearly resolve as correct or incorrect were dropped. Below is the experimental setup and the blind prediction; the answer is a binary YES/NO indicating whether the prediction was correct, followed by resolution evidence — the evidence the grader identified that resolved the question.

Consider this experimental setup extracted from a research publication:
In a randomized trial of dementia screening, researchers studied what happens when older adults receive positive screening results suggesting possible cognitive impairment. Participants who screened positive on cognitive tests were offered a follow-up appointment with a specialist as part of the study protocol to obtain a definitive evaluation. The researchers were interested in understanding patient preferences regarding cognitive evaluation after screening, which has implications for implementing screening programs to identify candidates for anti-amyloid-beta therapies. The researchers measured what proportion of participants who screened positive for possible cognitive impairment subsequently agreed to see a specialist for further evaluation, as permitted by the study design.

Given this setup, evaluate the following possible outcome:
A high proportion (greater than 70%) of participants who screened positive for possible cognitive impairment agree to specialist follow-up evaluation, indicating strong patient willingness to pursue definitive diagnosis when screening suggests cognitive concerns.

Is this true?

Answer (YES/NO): NO